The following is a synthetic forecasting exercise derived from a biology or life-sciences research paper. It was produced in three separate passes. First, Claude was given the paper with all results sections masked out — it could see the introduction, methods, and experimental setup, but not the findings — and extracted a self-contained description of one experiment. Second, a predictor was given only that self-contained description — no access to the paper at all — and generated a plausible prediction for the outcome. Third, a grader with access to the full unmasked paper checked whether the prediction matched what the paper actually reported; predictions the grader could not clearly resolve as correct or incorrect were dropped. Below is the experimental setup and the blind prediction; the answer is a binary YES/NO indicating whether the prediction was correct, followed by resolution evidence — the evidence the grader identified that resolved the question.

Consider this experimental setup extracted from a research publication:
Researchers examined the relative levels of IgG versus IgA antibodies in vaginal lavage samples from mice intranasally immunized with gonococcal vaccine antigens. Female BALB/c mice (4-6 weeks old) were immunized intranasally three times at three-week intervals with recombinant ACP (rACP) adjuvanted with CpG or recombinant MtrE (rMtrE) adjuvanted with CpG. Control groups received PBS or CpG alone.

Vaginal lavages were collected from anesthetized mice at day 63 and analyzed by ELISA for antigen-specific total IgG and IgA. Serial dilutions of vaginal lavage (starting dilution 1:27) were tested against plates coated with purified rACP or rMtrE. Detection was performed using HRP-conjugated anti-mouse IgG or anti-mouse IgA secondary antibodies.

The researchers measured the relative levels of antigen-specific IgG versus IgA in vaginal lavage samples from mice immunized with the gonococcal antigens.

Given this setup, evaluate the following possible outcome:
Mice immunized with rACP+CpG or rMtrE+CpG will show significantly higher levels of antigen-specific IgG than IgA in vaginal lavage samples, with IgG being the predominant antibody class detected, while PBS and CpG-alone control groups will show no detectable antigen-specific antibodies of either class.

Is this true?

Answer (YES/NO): NO